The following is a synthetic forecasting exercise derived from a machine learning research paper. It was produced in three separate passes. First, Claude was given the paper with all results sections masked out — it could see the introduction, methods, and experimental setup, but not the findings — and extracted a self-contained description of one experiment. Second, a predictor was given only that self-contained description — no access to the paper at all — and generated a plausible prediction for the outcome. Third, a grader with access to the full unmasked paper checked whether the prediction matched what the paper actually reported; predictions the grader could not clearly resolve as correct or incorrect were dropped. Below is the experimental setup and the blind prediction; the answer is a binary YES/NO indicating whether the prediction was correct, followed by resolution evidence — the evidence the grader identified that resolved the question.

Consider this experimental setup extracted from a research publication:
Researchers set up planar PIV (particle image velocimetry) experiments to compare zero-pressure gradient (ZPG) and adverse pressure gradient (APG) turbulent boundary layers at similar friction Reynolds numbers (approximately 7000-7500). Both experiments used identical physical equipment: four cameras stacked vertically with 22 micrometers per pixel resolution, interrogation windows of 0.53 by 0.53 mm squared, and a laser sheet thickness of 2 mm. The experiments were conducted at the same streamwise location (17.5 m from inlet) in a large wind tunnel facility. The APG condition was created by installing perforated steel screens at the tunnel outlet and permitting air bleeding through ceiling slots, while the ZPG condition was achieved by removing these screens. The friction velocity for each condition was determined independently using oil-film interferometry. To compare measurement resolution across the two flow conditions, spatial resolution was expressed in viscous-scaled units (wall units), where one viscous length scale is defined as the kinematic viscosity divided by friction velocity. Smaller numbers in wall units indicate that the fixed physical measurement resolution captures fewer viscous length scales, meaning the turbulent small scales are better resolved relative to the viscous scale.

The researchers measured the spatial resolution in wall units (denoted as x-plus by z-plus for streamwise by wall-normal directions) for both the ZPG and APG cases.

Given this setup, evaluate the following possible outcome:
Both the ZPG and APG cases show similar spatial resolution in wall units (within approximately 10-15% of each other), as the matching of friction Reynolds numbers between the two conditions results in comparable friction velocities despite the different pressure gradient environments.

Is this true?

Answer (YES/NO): NO